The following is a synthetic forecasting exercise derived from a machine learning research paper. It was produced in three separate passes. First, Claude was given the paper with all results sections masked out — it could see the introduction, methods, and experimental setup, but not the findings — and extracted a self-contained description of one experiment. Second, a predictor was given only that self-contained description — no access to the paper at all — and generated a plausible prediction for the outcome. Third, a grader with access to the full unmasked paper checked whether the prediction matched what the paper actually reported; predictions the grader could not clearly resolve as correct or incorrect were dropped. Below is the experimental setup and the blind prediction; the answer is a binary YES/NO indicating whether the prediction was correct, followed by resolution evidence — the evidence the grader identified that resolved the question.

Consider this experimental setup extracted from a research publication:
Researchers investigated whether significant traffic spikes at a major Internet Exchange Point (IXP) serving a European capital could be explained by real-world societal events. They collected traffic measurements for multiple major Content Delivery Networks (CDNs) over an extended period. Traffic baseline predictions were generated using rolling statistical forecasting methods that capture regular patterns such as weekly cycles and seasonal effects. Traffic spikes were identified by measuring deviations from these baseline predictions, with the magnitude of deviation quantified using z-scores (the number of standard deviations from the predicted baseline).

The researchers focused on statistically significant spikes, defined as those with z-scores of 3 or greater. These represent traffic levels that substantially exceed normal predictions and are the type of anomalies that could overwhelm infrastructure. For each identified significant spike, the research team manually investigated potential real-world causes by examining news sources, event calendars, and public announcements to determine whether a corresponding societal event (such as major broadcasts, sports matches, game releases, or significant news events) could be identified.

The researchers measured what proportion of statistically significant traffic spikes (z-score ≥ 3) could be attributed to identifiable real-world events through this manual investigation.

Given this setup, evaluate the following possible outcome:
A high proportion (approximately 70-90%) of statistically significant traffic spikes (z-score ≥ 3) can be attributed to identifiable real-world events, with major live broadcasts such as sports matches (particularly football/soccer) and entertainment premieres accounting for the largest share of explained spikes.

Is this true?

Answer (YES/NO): NO